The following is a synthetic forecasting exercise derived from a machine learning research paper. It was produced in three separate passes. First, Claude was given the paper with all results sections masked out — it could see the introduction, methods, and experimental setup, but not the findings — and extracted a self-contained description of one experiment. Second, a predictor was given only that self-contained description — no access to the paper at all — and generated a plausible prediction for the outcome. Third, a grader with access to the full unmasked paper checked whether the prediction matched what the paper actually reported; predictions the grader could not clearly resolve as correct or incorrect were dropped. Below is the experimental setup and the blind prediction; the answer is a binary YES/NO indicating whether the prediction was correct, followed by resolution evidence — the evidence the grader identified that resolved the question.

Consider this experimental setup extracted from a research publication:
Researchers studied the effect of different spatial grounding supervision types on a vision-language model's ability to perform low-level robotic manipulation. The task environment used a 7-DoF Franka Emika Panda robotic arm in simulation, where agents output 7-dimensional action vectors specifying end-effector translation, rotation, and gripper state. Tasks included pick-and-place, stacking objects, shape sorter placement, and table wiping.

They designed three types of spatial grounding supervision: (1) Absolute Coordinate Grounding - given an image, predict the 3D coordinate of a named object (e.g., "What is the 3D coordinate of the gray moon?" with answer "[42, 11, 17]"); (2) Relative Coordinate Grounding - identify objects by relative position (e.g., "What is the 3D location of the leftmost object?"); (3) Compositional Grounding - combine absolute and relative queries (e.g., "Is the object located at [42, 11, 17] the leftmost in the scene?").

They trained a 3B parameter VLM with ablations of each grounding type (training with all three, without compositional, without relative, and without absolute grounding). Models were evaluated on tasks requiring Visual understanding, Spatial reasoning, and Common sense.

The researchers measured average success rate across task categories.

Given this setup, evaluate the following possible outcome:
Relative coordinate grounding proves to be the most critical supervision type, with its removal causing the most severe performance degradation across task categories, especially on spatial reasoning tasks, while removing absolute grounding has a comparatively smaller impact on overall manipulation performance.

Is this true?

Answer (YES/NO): NO